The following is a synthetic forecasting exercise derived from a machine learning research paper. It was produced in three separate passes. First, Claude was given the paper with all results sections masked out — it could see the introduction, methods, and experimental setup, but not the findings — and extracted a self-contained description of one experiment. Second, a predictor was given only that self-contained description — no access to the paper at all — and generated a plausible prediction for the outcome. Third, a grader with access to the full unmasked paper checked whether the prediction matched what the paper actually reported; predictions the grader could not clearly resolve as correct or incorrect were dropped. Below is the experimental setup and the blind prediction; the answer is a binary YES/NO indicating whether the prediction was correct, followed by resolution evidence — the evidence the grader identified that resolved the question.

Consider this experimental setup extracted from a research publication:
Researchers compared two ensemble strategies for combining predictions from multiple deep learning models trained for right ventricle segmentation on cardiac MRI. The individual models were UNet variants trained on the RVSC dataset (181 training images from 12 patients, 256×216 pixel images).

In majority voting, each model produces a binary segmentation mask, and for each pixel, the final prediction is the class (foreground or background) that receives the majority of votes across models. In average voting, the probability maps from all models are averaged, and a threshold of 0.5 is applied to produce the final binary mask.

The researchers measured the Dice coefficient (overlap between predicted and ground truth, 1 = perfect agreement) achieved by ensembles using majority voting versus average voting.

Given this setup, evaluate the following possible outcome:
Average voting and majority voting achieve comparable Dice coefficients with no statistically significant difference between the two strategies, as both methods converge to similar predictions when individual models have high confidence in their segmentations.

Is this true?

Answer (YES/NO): YES